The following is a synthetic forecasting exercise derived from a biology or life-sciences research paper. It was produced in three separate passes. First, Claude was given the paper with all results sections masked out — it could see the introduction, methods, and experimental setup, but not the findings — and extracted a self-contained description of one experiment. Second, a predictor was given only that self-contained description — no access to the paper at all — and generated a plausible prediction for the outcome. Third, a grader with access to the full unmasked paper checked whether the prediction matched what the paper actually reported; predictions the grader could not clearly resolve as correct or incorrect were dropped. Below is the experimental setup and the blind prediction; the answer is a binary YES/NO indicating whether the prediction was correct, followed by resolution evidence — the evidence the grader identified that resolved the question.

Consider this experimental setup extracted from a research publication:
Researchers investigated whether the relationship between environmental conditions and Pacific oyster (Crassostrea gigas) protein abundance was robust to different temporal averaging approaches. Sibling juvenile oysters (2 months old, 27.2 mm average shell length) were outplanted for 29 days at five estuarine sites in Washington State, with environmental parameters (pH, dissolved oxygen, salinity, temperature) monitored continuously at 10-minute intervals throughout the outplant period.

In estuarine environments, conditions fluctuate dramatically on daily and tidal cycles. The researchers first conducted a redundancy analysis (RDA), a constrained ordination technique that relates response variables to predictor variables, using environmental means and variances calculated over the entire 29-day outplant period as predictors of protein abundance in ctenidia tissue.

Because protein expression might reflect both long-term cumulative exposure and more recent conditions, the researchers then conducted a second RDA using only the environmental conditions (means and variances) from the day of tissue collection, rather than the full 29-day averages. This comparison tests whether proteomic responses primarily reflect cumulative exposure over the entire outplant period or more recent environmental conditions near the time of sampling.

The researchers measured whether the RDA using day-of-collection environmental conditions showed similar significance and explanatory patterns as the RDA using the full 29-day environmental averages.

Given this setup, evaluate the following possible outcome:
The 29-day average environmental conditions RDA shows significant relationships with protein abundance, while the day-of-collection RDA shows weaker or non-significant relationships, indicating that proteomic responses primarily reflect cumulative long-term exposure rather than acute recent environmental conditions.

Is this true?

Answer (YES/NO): NO